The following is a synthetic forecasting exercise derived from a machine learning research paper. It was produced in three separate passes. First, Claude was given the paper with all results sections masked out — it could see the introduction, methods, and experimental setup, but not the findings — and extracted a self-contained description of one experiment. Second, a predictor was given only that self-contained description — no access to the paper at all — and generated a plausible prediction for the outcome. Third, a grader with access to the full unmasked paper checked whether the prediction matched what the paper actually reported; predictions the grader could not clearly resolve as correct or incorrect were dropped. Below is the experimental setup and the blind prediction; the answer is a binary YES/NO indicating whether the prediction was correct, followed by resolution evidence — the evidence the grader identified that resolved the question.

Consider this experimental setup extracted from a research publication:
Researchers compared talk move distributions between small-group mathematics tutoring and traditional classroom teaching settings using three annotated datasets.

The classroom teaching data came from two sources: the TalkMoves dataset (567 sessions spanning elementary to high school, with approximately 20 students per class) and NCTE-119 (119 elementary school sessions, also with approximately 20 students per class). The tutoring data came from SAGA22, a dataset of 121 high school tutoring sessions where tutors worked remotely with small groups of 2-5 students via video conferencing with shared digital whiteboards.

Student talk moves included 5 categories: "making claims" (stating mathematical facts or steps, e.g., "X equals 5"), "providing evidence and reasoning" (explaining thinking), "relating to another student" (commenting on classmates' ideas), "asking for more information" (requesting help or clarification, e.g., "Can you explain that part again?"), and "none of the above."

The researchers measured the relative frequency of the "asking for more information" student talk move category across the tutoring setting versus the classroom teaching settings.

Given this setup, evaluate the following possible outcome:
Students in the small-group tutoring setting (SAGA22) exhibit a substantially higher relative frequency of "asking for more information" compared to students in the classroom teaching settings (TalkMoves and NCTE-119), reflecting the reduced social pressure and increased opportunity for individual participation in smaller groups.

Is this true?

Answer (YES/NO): YES